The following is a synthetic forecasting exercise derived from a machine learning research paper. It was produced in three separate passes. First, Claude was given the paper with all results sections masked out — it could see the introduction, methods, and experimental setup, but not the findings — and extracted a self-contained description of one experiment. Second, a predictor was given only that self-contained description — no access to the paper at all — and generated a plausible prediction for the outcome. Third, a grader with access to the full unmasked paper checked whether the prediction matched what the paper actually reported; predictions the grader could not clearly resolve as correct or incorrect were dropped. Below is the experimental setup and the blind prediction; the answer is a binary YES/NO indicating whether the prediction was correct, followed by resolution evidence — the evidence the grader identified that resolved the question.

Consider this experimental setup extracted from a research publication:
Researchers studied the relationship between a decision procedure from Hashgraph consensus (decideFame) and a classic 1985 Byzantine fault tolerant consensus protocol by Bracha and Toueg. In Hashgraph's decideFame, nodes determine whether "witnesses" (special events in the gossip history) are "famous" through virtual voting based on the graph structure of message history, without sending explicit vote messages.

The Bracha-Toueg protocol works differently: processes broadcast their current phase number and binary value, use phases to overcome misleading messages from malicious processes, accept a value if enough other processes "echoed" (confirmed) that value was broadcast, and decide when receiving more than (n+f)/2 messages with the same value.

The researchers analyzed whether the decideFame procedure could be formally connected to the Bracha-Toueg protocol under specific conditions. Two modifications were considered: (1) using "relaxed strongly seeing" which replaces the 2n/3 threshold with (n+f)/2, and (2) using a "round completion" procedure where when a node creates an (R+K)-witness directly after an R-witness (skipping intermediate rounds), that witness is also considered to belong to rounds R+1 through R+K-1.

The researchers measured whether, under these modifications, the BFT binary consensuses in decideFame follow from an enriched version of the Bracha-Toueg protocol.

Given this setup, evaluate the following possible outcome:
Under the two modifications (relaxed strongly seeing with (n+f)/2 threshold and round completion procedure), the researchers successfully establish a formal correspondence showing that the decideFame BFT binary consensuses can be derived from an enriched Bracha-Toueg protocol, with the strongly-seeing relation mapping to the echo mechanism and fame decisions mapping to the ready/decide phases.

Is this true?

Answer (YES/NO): NO